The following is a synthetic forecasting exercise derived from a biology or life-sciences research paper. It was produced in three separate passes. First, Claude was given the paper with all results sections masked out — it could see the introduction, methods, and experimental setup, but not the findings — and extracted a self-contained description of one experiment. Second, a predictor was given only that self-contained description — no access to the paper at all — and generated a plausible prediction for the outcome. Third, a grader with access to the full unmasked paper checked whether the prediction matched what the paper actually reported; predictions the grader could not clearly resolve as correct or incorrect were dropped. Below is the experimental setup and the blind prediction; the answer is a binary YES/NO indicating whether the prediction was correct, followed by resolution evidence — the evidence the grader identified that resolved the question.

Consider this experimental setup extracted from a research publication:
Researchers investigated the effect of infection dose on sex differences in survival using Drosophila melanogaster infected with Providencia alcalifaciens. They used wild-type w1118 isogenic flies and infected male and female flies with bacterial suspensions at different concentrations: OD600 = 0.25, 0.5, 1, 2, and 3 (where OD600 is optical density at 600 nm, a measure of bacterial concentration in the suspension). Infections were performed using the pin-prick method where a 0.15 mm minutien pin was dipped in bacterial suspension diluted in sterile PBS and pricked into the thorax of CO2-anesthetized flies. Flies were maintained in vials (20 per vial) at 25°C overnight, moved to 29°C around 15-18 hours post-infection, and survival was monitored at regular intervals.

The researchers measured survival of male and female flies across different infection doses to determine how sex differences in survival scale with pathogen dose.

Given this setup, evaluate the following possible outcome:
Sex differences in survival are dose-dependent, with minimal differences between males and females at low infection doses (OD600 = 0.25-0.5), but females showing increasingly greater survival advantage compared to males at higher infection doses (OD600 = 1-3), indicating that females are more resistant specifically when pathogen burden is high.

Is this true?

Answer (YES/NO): NO